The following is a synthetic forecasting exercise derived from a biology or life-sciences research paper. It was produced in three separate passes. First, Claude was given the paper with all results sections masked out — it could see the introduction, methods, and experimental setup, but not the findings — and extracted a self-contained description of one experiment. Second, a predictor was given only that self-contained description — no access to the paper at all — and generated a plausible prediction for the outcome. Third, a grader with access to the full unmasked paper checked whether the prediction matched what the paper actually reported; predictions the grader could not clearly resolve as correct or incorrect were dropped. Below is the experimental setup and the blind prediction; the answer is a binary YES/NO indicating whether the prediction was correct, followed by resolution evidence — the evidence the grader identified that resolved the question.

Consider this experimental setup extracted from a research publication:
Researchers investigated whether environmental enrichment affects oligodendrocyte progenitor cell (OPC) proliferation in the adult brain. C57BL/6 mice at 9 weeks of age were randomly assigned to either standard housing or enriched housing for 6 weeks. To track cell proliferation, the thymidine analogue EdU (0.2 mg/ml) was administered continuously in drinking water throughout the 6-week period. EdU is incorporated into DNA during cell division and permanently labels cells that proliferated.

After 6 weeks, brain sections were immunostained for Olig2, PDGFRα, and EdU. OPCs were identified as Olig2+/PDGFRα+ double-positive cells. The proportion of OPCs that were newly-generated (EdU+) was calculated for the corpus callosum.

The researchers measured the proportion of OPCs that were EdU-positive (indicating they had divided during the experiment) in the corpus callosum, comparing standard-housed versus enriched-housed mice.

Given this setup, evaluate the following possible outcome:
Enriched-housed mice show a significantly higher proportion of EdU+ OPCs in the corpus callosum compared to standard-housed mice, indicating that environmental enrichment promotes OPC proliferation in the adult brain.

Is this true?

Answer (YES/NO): NO